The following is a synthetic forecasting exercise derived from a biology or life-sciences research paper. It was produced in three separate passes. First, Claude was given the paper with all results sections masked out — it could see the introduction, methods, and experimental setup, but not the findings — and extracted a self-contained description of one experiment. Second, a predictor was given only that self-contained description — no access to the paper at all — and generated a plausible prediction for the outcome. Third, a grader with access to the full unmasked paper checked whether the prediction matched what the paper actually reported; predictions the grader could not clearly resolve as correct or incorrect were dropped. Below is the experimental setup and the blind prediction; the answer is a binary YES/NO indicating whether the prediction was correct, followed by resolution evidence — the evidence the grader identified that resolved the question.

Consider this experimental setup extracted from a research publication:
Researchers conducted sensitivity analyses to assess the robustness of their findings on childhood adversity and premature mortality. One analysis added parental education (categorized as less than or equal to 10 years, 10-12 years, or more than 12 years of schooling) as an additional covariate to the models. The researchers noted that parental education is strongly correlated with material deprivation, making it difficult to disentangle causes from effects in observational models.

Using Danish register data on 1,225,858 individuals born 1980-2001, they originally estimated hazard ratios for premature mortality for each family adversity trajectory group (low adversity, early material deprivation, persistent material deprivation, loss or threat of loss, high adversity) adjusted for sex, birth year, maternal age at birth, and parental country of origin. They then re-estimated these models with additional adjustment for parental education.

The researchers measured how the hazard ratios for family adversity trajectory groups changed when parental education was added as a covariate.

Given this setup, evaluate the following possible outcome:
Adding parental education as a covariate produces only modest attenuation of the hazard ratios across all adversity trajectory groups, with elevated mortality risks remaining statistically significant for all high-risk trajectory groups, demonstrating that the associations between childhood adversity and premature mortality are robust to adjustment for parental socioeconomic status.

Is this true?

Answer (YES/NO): YES